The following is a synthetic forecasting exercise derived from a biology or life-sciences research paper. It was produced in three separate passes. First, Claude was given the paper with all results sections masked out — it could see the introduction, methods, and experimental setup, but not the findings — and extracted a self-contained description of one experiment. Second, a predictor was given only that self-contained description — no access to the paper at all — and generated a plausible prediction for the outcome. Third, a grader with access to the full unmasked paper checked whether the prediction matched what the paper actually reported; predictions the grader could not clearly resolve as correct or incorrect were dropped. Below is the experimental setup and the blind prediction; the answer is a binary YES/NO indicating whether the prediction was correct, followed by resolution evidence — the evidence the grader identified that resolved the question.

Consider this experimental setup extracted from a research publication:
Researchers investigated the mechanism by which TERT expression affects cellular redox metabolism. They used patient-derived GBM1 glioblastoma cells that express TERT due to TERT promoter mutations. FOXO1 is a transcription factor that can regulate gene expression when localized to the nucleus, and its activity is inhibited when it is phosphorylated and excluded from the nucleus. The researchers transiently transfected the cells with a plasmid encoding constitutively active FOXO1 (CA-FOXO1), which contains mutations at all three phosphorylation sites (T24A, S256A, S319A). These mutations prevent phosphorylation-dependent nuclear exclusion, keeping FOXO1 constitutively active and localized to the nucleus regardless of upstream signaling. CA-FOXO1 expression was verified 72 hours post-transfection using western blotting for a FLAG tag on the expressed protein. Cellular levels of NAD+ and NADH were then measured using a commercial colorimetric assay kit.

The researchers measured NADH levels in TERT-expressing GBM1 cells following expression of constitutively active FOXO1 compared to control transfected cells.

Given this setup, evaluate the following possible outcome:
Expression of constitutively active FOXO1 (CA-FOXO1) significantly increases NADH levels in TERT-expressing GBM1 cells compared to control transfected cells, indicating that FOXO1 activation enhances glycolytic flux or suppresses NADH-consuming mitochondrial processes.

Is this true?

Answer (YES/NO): NO